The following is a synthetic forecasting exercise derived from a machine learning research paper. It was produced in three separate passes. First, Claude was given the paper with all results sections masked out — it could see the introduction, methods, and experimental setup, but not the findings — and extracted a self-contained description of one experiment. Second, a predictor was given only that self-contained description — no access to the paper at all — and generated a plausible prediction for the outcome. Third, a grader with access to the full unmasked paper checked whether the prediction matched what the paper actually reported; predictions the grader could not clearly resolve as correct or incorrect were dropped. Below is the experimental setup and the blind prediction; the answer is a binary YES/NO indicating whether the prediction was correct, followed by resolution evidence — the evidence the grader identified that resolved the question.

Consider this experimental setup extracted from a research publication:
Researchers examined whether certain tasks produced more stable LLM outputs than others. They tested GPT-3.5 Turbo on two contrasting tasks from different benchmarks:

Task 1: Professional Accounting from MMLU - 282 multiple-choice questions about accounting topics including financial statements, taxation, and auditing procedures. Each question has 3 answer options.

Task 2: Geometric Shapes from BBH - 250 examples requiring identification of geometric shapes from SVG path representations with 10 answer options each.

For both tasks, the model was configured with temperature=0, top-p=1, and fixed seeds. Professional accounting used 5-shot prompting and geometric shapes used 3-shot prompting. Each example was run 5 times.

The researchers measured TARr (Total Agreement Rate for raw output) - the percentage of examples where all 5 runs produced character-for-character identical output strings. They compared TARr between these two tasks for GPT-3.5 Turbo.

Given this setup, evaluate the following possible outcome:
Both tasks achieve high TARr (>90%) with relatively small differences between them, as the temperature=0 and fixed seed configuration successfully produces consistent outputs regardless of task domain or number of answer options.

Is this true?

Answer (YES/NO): NO